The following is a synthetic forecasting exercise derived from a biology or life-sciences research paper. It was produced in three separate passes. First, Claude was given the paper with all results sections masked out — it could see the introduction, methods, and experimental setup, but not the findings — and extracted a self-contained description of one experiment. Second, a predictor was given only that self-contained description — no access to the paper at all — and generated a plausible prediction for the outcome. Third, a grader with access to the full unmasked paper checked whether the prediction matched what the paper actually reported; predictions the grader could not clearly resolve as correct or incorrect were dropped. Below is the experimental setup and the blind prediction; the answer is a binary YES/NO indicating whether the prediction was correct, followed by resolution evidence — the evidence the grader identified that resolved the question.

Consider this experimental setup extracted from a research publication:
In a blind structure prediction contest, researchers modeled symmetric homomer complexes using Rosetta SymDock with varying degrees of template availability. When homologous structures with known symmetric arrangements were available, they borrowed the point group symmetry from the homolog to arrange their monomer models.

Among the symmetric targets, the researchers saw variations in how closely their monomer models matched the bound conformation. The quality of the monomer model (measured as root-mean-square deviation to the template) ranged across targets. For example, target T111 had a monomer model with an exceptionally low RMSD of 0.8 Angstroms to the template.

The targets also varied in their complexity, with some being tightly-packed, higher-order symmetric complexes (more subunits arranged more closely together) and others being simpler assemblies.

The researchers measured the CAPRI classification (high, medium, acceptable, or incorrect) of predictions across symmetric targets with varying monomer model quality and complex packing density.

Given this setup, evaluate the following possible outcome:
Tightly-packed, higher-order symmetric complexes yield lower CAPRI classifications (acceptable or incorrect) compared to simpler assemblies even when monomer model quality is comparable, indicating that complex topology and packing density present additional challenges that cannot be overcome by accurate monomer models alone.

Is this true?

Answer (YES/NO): NO